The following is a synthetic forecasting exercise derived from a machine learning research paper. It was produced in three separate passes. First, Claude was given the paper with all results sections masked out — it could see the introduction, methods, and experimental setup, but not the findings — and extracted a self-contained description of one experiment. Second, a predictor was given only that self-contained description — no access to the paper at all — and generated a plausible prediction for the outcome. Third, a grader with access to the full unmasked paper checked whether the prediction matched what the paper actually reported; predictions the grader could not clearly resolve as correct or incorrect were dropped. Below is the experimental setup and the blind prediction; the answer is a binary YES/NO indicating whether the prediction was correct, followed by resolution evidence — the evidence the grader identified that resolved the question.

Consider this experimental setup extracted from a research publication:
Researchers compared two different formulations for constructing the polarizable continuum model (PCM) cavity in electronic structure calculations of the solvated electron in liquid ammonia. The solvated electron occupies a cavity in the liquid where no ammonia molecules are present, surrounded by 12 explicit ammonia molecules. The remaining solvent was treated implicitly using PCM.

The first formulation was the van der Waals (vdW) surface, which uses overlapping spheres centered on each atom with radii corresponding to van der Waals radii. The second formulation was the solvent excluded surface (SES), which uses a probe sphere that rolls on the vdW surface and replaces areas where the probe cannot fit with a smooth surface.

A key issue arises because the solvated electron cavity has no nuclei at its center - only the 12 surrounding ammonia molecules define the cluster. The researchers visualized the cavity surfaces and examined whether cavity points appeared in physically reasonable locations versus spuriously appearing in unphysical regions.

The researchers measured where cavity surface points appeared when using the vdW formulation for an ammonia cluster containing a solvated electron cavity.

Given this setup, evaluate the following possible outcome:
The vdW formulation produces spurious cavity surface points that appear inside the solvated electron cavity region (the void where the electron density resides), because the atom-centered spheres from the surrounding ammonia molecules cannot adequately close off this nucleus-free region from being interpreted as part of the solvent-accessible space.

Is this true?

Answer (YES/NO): YES